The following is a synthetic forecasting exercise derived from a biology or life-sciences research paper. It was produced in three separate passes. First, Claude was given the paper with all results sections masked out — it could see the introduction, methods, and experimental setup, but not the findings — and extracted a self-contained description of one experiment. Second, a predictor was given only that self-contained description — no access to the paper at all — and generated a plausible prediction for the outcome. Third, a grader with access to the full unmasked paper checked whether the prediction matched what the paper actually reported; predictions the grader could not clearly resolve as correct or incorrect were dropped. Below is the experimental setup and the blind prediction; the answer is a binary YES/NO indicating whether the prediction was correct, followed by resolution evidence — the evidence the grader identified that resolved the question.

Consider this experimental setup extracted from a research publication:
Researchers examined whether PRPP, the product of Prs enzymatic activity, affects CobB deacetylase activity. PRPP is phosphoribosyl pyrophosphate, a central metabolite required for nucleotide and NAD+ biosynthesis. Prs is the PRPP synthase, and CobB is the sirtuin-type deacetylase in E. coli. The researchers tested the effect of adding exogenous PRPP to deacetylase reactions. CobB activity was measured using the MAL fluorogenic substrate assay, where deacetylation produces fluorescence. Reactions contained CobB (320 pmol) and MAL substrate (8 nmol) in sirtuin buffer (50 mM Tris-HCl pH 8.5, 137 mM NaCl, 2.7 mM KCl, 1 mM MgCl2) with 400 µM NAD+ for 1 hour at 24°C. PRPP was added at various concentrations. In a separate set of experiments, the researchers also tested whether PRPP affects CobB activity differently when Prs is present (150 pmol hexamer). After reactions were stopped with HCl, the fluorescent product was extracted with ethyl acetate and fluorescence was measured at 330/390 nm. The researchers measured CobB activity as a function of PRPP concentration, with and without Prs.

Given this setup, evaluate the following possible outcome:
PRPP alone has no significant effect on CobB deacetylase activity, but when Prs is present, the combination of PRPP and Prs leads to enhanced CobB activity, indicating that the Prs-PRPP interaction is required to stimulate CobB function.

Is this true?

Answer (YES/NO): NO